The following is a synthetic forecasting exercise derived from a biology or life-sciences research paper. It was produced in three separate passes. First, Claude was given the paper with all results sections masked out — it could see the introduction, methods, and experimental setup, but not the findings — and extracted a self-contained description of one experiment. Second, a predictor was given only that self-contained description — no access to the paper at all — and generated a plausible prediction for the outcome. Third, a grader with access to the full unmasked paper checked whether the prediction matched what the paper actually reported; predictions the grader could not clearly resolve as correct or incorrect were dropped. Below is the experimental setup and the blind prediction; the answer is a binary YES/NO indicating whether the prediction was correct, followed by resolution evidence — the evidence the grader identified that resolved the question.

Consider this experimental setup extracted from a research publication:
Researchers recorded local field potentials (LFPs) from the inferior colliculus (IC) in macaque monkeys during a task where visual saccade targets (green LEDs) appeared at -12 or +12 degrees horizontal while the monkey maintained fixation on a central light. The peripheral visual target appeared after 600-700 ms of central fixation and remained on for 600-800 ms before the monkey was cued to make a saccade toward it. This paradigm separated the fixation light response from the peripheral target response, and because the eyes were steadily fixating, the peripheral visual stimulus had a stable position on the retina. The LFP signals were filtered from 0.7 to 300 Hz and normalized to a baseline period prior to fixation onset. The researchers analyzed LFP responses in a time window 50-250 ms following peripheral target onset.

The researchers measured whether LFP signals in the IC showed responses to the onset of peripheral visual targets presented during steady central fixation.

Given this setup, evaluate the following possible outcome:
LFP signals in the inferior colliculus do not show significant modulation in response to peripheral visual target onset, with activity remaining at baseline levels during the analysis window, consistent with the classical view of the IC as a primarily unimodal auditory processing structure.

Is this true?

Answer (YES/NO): NO